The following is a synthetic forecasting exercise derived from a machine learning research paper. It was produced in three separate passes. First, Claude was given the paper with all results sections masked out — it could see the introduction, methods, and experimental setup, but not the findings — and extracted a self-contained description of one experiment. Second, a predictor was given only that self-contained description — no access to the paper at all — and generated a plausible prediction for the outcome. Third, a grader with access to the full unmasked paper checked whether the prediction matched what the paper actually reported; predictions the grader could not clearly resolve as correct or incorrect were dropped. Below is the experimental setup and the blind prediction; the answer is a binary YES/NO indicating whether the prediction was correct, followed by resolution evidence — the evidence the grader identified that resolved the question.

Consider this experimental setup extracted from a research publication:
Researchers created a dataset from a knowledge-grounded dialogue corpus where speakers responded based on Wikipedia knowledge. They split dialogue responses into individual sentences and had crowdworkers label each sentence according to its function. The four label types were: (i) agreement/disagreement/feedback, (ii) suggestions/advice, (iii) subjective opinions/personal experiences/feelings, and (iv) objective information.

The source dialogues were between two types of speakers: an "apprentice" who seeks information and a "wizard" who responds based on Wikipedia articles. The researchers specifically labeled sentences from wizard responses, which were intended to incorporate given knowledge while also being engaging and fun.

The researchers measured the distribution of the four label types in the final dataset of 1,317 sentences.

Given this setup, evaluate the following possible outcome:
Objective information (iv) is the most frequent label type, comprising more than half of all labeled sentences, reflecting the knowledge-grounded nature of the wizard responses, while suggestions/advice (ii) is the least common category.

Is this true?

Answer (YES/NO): NO